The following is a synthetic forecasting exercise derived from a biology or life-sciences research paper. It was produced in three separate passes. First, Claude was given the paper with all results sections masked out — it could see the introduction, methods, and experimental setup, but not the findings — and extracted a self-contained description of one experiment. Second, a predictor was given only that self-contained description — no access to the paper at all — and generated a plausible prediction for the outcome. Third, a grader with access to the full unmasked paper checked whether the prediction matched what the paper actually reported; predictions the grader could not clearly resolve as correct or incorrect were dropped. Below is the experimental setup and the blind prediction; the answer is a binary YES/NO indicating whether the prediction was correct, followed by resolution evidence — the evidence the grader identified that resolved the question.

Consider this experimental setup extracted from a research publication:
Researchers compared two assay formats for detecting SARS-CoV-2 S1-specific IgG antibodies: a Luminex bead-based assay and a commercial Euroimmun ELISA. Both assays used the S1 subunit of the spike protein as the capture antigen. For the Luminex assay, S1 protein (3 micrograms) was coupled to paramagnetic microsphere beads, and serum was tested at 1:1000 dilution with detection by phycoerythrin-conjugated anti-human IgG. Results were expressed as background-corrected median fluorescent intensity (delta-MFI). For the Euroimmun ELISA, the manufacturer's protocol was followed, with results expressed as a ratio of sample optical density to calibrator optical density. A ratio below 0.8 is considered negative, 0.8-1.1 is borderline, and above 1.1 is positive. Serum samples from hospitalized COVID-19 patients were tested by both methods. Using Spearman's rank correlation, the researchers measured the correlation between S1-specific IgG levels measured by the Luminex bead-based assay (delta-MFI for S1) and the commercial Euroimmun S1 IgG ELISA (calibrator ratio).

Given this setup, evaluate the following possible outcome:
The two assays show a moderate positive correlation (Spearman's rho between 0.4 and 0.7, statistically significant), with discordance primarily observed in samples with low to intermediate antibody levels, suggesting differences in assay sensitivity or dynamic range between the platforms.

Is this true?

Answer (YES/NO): NO